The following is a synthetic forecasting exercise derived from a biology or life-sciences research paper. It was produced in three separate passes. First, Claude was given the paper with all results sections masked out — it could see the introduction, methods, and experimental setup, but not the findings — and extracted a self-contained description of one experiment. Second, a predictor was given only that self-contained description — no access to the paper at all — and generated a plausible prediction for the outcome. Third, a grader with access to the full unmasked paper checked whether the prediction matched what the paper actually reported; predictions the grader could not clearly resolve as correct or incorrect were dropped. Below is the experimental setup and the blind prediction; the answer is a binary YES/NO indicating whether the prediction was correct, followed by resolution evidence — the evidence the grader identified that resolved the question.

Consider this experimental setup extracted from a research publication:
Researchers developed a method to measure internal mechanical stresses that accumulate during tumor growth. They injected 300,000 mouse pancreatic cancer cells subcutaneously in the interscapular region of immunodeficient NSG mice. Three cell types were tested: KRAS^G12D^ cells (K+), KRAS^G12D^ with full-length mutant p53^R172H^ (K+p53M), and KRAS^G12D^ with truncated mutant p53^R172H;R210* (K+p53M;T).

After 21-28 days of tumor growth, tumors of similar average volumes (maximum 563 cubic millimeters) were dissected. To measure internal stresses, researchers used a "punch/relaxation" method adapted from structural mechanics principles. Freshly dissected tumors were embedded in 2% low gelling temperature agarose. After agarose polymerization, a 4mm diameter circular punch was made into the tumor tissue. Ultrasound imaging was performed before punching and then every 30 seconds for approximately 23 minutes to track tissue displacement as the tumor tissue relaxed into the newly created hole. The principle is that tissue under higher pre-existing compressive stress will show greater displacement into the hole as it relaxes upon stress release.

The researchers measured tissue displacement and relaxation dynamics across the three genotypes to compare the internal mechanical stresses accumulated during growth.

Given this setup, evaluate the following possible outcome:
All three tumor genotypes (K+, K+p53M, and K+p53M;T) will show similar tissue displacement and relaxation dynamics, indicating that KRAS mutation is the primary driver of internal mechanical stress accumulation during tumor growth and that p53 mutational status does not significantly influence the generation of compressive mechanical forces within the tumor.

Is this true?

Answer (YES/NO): NO